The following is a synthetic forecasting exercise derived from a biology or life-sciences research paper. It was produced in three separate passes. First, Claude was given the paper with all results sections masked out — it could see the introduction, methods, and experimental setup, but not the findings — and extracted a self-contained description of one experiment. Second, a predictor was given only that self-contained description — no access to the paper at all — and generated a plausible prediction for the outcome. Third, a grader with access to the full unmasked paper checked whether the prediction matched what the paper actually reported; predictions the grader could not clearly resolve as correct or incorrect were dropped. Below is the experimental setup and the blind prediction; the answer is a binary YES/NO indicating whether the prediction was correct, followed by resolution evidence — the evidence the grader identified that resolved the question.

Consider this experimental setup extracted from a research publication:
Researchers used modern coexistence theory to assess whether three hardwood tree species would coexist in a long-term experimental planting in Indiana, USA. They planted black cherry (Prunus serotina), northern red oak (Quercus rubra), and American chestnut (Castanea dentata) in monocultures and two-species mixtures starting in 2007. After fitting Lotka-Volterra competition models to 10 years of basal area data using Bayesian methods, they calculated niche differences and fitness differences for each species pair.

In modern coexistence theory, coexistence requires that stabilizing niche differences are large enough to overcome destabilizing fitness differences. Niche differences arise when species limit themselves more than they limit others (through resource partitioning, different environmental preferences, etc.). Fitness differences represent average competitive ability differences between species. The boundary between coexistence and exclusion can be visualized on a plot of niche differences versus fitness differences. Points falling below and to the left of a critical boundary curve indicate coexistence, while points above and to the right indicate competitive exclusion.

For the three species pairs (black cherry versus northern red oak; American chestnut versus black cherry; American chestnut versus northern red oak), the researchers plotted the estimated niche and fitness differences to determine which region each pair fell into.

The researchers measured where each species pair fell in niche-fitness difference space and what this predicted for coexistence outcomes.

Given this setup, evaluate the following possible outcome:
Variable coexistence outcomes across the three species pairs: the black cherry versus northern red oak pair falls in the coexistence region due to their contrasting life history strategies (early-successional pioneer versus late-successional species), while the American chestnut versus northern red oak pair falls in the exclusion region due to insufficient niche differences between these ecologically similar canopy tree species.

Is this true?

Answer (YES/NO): NO